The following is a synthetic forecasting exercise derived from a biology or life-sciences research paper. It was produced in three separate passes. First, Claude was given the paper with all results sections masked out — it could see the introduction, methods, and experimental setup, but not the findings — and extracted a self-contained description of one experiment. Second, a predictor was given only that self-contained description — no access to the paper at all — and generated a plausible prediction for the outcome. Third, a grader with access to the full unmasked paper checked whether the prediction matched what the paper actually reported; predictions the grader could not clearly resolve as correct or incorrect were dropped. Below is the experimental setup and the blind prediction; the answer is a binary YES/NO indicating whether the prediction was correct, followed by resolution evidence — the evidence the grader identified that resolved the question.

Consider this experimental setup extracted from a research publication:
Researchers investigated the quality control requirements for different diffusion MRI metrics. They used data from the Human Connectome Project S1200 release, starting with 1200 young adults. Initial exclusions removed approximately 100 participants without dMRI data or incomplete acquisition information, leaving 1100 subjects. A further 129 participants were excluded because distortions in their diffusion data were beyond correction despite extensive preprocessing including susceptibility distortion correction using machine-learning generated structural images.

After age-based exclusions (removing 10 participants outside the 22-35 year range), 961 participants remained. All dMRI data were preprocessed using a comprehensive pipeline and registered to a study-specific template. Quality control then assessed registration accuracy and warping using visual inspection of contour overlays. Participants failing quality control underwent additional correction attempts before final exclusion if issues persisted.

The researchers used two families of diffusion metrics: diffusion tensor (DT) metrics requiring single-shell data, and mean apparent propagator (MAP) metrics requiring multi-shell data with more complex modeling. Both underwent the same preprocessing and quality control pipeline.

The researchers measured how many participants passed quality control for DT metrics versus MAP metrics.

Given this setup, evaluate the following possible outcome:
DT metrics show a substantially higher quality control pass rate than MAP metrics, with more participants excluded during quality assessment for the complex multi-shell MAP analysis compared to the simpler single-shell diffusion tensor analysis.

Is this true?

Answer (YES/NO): YES